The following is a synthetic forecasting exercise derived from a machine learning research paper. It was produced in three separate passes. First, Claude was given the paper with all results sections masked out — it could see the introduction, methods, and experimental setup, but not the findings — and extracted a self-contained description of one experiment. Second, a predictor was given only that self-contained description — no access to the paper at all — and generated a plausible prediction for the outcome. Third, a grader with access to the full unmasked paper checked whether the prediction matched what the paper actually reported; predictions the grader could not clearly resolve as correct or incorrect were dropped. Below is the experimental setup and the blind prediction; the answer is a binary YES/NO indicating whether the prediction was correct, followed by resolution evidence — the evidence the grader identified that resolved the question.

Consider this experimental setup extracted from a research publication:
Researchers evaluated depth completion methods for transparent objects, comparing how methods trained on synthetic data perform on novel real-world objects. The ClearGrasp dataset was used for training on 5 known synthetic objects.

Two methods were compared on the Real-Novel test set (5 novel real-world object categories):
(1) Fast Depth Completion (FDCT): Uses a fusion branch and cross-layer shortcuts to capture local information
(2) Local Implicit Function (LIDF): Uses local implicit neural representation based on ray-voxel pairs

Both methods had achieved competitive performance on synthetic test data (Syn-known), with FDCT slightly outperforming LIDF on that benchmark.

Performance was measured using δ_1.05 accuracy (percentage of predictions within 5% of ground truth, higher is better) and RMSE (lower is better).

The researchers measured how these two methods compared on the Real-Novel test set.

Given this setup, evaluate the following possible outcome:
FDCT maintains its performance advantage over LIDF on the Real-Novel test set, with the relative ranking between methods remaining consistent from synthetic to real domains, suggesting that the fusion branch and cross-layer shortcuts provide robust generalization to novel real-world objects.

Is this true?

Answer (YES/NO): NO